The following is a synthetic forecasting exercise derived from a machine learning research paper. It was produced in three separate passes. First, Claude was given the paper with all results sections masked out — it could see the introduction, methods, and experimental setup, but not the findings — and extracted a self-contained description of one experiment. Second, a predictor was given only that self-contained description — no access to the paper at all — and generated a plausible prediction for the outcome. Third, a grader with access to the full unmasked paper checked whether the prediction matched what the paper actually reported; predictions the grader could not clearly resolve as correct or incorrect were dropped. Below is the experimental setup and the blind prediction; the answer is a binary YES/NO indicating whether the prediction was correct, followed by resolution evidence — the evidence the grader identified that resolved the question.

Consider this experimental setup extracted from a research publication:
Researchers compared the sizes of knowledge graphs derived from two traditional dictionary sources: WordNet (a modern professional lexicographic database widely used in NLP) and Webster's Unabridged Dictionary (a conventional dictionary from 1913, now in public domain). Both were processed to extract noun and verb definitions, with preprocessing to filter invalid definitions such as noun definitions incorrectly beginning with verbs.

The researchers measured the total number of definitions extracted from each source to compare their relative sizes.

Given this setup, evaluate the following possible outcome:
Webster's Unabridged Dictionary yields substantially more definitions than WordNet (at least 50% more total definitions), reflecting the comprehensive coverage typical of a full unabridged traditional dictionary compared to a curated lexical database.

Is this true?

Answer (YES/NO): NO